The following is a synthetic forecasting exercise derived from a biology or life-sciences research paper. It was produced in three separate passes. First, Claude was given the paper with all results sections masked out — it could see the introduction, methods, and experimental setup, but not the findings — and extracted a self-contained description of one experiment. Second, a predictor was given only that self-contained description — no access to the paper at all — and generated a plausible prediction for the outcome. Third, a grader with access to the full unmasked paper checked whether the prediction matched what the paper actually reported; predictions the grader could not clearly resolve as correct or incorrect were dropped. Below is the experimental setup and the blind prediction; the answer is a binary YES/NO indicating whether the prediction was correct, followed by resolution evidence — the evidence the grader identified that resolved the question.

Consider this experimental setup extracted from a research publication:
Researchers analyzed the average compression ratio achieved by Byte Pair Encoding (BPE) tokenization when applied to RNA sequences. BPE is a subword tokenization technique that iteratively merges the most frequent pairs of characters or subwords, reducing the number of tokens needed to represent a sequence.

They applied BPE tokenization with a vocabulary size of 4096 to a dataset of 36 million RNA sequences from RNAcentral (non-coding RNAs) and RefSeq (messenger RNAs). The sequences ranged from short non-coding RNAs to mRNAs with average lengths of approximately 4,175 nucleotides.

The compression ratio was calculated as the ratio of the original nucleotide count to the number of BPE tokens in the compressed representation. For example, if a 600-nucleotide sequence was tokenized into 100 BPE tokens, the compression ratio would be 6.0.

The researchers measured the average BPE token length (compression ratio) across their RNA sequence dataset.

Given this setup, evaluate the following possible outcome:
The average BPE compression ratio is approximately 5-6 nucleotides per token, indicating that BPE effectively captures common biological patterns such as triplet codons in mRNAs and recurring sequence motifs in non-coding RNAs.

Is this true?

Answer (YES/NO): YES